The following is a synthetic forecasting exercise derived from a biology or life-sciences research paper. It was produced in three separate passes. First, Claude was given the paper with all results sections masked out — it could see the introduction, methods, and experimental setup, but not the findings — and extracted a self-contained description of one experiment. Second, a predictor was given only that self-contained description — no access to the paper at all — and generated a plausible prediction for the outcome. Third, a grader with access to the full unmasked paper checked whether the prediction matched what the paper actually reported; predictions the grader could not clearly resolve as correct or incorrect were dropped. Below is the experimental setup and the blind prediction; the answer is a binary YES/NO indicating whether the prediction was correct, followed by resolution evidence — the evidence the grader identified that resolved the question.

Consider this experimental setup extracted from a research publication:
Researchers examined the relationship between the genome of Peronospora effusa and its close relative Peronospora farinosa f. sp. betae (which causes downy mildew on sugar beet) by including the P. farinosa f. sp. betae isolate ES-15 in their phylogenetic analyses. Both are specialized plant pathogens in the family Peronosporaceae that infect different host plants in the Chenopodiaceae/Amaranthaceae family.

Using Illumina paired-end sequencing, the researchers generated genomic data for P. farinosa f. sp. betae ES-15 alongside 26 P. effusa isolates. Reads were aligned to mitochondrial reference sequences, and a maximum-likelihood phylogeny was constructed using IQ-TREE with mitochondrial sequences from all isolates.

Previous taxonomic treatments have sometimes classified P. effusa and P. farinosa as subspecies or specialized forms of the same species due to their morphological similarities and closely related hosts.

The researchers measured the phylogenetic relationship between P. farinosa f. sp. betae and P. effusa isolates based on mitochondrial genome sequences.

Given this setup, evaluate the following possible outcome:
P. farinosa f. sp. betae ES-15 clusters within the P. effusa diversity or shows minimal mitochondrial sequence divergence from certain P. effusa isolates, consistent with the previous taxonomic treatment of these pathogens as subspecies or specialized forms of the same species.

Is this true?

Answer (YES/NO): NO